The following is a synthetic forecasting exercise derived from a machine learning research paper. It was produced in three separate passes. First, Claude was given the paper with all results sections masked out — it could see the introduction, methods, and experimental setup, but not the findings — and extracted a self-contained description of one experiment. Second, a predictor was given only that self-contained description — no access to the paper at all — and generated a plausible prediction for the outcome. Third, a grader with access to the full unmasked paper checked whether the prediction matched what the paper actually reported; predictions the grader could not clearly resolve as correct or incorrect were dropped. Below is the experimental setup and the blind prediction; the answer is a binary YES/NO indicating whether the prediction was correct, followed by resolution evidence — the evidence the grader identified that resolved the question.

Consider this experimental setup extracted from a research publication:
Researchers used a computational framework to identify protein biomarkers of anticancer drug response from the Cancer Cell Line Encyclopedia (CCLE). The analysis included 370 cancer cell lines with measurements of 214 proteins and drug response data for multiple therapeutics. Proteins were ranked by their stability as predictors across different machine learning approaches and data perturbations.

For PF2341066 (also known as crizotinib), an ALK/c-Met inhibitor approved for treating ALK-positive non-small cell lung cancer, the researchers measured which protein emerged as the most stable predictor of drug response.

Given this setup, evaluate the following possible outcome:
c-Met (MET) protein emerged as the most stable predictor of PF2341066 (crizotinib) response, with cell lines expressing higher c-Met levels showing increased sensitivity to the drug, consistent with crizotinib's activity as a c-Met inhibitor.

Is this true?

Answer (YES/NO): YES